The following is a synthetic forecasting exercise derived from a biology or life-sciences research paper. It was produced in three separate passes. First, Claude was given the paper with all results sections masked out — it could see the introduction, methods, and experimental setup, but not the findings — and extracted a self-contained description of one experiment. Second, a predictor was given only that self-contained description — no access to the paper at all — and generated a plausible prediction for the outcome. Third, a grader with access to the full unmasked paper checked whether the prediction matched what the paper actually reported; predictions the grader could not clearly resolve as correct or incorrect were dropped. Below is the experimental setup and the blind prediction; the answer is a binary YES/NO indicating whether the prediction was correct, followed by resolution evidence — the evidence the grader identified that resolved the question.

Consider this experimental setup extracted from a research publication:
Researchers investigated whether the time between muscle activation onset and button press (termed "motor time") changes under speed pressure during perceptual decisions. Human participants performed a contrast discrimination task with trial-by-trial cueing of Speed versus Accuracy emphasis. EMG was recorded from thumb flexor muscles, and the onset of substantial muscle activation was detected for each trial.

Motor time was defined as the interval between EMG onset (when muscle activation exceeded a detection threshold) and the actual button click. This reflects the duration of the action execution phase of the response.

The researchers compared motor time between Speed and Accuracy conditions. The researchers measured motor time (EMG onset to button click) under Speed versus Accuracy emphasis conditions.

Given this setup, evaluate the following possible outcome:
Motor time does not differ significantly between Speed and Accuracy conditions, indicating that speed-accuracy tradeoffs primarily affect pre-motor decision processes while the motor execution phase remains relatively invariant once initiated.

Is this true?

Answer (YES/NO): NO